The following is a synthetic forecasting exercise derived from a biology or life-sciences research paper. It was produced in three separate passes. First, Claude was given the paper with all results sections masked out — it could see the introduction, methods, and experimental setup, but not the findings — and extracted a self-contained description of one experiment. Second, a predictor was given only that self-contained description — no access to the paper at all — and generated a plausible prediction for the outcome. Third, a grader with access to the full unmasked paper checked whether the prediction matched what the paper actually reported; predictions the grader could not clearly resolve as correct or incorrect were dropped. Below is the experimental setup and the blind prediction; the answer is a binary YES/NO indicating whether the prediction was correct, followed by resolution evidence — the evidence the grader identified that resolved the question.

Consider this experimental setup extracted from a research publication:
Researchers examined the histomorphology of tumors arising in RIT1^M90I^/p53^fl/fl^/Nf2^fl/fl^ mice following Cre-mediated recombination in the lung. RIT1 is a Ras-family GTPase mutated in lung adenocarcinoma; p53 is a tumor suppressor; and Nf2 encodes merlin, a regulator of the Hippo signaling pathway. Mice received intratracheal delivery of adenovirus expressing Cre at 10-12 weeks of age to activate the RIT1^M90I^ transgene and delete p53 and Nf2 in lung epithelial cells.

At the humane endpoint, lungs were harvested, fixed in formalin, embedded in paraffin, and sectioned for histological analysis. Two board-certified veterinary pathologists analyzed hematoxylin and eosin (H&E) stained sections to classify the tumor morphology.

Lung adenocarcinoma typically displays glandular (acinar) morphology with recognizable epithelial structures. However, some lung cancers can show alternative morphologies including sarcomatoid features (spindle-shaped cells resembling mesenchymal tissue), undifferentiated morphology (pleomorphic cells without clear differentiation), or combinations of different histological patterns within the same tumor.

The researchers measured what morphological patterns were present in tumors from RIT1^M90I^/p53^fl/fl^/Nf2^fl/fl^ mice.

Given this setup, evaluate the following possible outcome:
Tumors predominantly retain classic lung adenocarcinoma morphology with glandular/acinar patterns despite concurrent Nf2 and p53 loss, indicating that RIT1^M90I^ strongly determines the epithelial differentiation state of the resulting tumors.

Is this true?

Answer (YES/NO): NO